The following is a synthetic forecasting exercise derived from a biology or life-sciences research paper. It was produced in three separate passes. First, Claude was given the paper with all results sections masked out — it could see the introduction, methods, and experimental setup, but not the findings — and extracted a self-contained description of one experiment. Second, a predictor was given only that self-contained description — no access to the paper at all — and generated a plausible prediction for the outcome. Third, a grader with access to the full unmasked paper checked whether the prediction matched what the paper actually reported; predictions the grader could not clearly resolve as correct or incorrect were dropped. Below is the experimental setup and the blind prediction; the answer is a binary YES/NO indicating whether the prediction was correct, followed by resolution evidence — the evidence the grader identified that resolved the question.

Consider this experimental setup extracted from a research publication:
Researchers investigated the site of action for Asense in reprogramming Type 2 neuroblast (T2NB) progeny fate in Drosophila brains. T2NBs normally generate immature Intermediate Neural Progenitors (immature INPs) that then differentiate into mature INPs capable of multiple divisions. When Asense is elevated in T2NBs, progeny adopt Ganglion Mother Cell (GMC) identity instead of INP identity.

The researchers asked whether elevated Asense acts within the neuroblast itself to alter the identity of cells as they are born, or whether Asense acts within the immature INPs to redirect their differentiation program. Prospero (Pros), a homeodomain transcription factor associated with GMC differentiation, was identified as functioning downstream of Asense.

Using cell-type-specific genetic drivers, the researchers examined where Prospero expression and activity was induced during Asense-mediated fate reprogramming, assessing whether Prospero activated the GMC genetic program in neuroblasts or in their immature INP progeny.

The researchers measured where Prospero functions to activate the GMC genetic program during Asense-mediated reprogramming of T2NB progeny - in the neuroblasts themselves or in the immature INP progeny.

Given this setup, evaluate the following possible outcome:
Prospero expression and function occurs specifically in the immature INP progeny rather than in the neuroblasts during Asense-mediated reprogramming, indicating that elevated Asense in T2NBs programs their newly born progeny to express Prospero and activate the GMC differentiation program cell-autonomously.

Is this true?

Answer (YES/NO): YES